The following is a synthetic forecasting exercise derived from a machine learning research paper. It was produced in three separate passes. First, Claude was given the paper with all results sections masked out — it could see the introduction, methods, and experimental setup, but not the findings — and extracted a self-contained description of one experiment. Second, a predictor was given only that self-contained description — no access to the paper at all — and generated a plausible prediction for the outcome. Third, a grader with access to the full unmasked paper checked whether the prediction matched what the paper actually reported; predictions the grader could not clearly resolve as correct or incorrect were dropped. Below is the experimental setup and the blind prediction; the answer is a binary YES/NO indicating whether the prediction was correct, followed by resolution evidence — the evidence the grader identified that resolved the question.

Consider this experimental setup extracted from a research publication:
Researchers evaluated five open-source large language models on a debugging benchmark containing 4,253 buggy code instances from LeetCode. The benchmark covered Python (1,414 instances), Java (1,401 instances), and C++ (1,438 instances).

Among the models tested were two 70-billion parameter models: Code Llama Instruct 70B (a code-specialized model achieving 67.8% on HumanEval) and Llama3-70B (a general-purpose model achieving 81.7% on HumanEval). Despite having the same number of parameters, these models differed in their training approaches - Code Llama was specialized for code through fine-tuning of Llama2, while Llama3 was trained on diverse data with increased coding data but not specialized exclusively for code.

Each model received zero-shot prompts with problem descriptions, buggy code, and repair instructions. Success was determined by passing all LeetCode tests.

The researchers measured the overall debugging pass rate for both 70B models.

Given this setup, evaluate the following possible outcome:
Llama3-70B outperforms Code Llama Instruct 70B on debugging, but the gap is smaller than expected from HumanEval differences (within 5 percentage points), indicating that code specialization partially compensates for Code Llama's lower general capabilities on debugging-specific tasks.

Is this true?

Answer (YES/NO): NO